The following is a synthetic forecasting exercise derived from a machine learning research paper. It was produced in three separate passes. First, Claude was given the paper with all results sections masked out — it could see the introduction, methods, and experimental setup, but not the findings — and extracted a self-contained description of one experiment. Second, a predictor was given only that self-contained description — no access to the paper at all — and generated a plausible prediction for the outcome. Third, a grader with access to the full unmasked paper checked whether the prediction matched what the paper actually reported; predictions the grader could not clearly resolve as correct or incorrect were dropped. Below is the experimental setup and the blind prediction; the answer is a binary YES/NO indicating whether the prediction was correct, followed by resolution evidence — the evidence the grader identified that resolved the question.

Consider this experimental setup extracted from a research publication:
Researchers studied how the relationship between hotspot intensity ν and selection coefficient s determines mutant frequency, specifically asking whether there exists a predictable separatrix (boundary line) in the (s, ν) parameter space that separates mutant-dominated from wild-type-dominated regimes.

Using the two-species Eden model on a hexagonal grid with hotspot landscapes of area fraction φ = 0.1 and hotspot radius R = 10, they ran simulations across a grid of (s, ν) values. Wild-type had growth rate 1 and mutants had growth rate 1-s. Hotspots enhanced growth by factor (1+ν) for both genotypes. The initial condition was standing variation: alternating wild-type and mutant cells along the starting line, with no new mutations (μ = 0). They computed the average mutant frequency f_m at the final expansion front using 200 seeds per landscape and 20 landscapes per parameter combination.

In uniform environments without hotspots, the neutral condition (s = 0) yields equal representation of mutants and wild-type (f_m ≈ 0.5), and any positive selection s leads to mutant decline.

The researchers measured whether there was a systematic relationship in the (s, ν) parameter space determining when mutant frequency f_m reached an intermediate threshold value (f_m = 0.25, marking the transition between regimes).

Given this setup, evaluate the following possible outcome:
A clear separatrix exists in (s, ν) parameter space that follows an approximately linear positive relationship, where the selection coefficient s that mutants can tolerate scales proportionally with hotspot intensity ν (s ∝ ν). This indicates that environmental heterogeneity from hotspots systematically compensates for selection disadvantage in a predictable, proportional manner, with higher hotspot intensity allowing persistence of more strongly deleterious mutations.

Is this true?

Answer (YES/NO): NO